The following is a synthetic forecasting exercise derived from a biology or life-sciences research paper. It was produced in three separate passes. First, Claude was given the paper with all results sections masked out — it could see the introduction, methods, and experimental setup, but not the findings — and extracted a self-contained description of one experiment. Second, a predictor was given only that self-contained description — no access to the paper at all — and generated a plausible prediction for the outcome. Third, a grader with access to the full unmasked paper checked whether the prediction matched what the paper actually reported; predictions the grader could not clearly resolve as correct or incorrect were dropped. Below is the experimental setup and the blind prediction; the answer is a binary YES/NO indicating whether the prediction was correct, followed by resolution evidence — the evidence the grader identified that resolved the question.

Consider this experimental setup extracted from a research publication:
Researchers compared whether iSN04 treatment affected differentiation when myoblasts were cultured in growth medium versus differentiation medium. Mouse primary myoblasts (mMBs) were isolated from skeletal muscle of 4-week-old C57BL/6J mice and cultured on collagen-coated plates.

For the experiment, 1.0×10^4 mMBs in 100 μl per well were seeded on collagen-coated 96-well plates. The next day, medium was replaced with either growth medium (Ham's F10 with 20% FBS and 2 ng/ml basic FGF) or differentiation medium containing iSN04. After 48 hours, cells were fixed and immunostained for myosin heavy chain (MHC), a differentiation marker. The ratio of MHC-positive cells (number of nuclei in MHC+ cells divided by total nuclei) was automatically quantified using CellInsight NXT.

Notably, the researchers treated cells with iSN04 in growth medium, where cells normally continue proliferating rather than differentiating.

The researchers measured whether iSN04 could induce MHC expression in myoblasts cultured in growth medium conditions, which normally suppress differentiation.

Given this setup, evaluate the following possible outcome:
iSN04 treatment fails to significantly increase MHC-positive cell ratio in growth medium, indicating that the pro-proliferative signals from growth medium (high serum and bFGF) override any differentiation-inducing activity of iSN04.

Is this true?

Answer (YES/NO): NO